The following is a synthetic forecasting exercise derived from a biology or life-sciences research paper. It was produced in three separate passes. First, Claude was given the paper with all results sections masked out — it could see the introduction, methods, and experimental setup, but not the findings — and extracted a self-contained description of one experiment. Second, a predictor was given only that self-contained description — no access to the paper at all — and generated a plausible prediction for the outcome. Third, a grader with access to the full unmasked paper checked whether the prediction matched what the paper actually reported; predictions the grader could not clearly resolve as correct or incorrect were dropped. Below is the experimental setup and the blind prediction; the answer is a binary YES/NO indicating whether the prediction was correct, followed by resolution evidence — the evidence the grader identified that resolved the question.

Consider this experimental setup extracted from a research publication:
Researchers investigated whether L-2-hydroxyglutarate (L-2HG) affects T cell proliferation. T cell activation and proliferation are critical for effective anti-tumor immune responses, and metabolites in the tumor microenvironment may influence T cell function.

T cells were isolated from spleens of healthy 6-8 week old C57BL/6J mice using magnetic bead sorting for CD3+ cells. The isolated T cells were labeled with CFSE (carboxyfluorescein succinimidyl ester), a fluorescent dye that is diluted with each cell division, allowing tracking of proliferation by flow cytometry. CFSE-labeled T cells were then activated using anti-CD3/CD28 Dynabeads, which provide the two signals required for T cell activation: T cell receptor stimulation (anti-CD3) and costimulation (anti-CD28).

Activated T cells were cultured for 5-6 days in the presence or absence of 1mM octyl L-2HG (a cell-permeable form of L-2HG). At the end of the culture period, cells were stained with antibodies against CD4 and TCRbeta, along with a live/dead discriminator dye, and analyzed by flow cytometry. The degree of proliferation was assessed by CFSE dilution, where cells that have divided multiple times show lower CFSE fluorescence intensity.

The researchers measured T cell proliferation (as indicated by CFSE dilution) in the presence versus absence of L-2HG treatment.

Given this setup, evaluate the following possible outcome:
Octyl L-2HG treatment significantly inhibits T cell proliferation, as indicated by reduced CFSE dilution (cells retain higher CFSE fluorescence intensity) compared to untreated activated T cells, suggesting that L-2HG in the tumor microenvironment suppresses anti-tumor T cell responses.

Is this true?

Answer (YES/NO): YES